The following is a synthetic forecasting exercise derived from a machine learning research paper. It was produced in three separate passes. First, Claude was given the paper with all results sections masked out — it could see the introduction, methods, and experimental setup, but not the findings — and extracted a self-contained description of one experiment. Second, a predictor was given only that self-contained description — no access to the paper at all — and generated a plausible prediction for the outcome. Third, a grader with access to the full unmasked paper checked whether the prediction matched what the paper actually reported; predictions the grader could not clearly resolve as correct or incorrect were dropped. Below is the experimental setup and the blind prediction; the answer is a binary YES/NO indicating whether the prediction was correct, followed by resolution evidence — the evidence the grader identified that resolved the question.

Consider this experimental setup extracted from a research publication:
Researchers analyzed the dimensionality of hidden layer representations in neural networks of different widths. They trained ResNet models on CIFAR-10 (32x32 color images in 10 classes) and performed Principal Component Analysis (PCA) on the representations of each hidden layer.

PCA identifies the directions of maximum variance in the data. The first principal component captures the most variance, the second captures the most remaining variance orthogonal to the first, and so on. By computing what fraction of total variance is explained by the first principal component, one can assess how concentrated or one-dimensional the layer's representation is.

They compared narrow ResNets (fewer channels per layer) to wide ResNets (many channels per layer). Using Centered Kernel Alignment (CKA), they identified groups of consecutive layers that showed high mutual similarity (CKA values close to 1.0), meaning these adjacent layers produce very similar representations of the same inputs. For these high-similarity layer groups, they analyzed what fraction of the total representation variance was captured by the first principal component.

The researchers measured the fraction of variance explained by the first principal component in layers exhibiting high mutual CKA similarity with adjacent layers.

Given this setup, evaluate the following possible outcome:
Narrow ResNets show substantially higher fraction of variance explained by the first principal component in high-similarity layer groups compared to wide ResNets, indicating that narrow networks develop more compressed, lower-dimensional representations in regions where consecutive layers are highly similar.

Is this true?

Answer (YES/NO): NO